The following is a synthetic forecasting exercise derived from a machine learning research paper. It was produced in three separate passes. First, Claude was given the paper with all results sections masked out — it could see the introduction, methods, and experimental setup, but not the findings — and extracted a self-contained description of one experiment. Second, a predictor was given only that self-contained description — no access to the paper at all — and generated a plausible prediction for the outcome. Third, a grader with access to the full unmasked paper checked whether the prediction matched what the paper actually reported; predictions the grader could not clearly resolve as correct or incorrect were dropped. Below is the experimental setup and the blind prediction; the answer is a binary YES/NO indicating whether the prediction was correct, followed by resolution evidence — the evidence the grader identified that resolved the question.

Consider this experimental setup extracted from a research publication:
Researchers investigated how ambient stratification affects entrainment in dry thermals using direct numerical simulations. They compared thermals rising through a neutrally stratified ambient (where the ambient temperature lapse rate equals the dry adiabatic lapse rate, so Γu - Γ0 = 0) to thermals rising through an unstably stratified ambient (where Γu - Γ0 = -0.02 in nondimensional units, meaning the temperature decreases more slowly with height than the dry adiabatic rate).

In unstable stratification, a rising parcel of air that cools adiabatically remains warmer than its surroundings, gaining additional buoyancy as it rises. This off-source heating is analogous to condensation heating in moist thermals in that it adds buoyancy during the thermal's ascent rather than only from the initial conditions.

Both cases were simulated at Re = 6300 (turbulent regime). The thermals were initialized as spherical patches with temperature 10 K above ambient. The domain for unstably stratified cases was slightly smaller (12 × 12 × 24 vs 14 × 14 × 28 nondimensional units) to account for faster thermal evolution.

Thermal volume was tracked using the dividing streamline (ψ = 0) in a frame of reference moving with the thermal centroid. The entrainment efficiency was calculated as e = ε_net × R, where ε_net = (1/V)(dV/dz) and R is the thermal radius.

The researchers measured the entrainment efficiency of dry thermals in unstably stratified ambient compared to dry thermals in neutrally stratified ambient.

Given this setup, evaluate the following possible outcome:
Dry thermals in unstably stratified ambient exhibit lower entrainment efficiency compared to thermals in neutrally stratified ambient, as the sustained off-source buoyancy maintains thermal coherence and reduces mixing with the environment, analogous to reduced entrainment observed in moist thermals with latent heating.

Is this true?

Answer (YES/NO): NO